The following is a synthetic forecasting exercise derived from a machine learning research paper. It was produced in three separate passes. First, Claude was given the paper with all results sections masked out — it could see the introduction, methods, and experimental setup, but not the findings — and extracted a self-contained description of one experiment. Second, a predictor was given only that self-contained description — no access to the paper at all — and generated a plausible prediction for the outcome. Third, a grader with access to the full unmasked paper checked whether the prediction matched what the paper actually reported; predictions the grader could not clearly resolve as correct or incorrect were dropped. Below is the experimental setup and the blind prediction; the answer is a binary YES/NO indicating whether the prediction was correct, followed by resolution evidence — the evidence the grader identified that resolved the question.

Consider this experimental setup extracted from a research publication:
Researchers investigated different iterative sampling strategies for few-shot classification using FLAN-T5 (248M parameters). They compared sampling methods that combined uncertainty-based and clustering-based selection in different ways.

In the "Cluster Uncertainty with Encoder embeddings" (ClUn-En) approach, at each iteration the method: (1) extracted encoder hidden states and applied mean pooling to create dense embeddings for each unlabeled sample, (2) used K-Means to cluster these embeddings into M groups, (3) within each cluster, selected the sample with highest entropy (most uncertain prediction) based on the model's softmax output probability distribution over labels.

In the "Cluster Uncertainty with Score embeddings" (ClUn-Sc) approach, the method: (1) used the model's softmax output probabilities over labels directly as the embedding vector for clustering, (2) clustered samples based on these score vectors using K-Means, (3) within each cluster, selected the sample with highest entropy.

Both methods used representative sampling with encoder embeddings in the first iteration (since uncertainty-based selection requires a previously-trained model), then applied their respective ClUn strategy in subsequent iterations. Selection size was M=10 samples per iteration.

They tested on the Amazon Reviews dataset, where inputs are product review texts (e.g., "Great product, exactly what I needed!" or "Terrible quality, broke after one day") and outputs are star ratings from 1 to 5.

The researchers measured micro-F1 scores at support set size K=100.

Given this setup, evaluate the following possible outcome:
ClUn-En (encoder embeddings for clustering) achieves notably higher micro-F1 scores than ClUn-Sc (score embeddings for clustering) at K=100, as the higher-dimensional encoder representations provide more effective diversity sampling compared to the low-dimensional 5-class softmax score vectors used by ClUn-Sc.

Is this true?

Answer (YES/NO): NO